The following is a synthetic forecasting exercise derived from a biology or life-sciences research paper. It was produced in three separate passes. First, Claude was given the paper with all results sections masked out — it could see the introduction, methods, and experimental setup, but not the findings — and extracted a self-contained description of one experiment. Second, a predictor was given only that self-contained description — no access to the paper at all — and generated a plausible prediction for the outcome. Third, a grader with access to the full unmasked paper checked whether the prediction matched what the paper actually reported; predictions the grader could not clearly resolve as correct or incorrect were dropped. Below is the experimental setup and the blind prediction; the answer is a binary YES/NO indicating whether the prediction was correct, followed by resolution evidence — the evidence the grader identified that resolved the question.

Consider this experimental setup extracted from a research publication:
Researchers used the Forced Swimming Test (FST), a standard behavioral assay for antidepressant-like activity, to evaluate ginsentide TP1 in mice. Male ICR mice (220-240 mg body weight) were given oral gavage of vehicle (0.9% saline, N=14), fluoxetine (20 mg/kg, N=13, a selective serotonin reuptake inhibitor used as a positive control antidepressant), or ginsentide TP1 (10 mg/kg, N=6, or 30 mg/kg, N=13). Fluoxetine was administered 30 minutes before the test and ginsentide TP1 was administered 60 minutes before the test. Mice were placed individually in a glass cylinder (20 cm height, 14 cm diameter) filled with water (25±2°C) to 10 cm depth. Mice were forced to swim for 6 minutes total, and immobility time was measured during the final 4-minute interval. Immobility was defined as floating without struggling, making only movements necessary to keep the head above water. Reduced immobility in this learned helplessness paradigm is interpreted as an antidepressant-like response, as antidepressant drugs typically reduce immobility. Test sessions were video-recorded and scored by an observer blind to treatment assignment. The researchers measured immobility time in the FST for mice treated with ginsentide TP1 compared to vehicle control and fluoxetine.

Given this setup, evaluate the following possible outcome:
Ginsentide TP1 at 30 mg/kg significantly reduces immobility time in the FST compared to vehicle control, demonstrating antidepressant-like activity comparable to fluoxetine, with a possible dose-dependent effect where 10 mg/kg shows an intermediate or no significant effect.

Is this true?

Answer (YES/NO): YES